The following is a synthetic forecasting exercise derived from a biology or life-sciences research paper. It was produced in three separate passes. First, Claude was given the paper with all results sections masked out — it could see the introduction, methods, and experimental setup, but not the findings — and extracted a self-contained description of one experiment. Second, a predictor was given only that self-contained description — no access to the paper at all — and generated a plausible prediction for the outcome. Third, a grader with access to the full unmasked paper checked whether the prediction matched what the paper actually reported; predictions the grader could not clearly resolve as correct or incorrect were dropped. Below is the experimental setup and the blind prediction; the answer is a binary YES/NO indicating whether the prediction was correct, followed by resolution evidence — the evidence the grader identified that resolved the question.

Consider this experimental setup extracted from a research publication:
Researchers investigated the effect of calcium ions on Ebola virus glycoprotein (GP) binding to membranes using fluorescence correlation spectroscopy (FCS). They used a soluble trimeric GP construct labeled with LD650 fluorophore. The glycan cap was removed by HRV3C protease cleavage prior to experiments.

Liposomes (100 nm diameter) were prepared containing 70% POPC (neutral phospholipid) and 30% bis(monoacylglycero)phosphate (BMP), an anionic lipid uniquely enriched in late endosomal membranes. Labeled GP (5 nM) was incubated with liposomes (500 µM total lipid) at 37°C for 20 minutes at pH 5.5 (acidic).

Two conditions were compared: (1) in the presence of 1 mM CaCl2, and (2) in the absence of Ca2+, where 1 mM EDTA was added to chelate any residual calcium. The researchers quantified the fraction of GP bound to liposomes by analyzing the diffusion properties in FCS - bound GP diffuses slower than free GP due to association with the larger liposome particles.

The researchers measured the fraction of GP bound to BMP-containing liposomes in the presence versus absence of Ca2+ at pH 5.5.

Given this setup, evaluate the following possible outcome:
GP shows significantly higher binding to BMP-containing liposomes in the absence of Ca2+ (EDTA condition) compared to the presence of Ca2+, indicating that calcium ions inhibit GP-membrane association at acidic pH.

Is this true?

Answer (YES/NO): NO